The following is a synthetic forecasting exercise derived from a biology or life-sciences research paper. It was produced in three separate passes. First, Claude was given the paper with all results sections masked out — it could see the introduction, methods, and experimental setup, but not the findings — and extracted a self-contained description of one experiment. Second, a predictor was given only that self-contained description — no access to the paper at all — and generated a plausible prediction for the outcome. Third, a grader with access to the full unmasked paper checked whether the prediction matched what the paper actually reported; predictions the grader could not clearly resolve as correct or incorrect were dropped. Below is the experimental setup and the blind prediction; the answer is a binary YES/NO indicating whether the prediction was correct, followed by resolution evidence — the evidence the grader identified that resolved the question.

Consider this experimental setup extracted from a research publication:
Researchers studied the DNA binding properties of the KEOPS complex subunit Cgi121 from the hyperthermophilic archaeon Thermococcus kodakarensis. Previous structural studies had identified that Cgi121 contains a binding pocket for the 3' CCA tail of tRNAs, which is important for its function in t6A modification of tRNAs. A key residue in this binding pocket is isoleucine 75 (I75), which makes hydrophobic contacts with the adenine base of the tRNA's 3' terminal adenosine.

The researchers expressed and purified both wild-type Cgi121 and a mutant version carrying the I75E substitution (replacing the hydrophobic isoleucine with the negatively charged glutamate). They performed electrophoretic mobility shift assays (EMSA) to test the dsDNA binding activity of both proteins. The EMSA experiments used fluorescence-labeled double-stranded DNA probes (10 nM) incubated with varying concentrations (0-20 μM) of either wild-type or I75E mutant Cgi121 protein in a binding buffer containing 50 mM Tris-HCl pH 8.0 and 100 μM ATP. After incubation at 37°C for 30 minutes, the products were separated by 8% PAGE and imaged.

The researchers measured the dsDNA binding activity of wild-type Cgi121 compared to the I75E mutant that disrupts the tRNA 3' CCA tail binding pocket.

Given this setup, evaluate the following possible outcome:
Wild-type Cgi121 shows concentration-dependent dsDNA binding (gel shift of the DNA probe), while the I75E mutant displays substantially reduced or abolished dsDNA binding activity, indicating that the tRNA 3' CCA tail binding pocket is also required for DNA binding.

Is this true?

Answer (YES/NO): YES